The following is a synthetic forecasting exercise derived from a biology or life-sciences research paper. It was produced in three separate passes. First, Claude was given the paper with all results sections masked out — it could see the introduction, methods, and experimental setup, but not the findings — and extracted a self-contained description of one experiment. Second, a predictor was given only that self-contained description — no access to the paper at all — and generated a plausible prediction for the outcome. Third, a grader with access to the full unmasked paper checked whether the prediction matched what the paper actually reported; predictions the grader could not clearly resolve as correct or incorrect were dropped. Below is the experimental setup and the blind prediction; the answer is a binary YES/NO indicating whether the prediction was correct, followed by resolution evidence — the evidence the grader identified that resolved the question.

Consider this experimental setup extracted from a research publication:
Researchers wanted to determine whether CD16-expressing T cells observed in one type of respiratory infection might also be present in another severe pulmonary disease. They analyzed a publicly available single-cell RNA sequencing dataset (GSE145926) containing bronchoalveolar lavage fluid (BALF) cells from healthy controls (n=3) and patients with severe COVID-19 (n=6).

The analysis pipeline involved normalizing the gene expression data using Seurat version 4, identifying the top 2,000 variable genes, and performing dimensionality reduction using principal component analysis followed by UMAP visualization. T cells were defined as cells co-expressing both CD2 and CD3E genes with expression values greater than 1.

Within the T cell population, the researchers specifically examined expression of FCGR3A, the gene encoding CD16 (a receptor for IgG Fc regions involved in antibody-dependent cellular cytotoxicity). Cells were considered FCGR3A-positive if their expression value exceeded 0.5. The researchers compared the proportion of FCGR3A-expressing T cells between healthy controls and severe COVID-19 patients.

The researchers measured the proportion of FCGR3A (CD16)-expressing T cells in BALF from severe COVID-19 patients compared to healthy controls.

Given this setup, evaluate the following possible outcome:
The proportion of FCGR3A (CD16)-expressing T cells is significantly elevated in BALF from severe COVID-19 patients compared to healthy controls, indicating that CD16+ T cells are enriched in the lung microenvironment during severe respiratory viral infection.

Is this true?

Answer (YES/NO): YES